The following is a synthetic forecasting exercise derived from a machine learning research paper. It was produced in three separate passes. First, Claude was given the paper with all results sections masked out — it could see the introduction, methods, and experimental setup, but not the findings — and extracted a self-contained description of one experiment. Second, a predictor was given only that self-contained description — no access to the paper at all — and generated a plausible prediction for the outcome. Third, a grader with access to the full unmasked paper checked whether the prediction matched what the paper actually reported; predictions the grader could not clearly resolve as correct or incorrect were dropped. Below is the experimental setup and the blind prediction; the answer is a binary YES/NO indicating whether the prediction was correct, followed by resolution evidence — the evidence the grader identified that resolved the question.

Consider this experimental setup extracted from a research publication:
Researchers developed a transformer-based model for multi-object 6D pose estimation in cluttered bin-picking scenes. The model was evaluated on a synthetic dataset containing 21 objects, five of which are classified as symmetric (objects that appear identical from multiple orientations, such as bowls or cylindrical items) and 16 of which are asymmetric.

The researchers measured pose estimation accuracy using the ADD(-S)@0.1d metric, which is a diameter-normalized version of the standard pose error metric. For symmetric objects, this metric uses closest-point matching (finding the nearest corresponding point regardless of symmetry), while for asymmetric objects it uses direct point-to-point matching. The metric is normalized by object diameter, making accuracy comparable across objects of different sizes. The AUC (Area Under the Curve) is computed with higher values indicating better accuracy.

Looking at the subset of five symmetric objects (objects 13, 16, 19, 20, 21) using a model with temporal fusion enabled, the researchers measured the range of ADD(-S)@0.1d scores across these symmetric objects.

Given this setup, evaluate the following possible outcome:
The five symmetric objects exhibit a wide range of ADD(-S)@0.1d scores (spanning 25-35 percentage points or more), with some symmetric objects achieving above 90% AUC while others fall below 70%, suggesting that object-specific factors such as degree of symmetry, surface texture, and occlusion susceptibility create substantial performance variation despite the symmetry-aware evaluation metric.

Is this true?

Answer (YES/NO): NO